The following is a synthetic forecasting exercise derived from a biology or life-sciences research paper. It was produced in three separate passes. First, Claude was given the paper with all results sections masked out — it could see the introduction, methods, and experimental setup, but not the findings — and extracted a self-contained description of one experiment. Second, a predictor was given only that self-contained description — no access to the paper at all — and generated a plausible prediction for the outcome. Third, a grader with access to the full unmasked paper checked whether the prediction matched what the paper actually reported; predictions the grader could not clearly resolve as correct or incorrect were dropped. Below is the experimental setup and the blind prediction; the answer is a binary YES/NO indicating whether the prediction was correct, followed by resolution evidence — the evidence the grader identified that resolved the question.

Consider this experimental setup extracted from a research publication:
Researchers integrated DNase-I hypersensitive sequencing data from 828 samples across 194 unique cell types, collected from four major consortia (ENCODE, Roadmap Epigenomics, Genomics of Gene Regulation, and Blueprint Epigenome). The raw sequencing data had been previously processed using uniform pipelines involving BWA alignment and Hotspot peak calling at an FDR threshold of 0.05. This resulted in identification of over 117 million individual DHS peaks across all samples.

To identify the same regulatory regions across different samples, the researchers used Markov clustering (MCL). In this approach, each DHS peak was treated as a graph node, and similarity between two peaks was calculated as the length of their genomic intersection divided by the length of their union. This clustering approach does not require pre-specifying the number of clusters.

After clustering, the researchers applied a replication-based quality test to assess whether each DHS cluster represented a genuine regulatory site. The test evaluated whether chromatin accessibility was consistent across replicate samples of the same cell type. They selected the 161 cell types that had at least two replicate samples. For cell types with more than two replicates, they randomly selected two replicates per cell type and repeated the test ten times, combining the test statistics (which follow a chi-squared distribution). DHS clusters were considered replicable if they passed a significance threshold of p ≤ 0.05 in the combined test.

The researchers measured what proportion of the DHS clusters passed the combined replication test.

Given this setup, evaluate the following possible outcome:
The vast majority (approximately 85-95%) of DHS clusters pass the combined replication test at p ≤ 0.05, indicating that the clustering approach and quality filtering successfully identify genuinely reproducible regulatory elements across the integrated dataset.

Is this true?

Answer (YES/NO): NO